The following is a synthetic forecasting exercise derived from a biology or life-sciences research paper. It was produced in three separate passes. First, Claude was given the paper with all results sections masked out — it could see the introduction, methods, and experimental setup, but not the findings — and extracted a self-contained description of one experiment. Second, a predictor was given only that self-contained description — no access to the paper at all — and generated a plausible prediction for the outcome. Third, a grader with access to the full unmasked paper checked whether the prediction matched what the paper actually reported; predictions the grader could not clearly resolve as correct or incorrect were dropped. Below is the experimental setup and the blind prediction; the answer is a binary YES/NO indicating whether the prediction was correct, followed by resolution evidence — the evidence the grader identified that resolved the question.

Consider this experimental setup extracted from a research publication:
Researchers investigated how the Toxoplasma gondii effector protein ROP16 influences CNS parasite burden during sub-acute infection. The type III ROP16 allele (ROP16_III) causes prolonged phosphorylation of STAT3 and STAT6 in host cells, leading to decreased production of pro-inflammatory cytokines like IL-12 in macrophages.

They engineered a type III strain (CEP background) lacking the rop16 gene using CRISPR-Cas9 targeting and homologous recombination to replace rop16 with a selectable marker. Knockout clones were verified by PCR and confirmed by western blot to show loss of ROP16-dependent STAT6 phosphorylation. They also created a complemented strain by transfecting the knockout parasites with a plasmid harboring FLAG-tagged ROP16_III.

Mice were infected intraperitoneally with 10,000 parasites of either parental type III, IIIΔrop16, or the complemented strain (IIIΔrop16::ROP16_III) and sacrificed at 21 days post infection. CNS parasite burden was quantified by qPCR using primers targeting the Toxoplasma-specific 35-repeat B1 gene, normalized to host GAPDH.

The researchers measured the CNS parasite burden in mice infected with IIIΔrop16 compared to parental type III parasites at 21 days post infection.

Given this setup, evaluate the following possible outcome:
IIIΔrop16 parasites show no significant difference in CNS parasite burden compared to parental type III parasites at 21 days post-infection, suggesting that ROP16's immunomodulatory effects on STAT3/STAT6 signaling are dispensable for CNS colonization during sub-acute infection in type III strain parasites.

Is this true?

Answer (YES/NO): NO